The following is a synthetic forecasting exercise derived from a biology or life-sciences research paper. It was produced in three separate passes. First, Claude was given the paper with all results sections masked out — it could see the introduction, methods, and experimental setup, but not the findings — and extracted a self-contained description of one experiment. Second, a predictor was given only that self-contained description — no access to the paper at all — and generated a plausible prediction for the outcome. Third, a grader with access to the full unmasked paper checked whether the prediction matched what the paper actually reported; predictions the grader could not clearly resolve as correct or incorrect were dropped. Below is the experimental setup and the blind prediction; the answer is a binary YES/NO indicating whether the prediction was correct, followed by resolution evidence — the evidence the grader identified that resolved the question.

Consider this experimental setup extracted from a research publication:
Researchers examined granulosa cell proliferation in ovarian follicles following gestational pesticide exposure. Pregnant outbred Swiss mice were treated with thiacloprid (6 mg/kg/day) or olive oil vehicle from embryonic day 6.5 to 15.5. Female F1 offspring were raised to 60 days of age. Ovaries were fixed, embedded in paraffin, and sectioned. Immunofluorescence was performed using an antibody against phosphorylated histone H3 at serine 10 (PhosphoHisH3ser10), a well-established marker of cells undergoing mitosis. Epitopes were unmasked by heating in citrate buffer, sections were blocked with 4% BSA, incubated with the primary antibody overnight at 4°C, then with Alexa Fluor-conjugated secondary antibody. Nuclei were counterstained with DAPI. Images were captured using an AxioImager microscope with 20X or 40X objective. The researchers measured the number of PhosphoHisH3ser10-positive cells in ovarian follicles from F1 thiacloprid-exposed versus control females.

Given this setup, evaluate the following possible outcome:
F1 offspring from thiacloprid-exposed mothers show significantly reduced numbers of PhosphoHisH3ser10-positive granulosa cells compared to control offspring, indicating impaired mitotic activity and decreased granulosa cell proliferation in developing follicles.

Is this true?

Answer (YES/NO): NO